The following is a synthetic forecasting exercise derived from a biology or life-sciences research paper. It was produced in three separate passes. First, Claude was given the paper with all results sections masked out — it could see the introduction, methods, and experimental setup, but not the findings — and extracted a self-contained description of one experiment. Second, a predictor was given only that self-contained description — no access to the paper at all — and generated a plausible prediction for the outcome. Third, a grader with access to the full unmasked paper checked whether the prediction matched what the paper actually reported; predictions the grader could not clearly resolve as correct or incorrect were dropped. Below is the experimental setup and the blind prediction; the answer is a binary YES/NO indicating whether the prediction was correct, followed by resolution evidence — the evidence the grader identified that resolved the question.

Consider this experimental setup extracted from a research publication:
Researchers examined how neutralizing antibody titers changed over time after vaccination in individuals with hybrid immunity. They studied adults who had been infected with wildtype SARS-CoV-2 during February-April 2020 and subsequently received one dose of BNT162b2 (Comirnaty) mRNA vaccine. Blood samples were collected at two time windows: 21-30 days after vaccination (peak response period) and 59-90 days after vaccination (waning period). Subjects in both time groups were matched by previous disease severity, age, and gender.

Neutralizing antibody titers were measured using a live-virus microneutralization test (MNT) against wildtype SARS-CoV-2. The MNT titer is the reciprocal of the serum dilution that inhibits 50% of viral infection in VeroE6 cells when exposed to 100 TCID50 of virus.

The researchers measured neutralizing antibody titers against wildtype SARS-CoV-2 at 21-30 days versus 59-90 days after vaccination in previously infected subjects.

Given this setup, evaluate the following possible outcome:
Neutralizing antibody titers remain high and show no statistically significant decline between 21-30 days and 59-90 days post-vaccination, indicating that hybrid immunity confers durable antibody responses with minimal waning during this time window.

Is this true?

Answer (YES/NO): NO